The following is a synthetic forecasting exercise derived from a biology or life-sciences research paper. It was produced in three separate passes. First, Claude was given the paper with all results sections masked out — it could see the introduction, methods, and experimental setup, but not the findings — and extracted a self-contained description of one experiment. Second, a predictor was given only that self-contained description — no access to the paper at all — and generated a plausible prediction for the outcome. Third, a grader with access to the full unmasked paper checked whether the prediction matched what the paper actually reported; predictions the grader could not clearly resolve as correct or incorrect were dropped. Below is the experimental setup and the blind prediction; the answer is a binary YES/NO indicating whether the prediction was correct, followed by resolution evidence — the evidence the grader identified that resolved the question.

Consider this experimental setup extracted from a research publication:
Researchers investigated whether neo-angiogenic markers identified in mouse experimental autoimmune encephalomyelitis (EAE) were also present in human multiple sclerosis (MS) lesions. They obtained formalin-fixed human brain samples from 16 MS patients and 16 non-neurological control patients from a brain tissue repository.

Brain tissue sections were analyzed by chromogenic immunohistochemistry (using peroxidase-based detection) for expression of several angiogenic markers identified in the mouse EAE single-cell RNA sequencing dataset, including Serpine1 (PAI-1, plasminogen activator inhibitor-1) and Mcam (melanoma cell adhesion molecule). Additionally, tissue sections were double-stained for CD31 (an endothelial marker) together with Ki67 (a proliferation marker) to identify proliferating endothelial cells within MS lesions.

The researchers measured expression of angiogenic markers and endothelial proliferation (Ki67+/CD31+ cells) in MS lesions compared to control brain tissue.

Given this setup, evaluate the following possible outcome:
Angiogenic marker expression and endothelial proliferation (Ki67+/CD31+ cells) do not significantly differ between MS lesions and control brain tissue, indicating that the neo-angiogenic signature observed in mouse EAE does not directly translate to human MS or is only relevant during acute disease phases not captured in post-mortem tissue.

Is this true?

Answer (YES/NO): NO